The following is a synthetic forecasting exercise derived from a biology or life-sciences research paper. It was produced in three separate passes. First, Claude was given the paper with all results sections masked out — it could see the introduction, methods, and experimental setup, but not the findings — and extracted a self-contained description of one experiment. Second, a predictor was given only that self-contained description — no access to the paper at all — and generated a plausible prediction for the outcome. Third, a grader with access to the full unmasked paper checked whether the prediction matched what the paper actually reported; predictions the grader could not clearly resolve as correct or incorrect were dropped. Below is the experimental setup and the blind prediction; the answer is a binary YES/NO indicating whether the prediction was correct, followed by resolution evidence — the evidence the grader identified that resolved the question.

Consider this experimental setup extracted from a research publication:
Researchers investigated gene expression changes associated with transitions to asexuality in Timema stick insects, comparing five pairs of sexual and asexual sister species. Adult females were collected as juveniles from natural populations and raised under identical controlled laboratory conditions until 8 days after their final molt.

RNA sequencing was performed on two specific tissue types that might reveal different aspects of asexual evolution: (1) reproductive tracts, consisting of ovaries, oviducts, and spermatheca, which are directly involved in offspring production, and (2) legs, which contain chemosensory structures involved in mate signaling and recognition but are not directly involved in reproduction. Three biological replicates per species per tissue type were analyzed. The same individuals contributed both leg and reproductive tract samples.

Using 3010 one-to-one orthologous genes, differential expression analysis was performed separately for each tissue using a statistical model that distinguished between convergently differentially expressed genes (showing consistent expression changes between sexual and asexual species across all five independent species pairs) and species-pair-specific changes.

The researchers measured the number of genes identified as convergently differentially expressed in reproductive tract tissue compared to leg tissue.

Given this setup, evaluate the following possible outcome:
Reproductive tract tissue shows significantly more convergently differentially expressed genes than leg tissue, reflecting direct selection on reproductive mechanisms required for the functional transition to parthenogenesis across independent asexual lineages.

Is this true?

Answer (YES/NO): NO